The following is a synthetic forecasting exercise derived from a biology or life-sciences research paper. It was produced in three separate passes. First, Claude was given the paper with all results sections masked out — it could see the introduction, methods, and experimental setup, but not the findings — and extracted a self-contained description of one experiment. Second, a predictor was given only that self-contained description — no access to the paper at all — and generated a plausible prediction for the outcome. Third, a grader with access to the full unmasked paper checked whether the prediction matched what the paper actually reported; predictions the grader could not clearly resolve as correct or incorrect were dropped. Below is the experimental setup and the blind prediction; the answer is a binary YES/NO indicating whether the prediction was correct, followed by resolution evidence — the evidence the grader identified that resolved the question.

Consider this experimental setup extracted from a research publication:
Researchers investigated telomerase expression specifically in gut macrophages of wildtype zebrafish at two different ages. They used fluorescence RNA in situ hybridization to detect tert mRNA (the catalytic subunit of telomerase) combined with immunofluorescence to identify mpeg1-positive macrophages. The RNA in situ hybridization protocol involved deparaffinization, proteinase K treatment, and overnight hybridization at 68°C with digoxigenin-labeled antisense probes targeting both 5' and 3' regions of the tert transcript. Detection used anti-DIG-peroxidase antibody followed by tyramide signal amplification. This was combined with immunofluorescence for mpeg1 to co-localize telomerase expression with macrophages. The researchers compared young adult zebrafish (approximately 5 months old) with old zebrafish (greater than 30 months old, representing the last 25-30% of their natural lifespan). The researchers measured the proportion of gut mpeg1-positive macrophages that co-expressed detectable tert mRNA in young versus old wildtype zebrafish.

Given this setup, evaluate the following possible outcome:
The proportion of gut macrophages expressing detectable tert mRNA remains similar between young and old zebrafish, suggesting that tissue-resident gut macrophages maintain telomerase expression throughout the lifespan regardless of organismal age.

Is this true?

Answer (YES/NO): NO